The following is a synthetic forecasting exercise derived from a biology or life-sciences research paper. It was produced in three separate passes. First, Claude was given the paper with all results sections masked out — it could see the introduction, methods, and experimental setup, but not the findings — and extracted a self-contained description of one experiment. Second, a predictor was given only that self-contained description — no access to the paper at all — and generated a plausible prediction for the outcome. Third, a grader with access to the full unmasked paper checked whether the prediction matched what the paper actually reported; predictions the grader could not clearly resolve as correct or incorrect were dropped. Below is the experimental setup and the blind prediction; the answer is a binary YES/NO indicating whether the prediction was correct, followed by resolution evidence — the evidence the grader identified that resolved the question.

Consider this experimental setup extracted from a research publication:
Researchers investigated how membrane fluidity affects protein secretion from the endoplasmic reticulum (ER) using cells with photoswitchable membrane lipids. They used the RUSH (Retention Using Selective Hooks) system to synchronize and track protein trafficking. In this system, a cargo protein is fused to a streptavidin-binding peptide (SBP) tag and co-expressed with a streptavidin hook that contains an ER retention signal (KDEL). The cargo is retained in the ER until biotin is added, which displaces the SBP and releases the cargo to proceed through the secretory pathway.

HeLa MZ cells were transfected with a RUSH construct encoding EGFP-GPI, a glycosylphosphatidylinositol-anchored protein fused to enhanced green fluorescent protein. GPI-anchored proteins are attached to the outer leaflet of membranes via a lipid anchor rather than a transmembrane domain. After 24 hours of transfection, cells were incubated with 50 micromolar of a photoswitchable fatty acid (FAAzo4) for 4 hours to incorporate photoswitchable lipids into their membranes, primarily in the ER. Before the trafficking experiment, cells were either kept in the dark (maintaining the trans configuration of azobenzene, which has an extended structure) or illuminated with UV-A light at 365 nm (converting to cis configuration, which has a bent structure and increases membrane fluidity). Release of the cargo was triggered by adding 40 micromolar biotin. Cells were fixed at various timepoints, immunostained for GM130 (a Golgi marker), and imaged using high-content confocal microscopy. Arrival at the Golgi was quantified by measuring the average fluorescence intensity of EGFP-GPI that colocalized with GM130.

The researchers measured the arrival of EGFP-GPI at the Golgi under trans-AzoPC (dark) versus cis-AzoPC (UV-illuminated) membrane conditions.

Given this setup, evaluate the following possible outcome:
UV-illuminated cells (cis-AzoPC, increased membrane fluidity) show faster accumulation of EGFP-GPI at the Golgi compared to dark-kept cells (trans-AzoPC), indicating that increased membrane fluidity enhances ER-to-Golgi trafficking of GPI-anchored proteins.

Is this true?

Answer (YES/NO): YES